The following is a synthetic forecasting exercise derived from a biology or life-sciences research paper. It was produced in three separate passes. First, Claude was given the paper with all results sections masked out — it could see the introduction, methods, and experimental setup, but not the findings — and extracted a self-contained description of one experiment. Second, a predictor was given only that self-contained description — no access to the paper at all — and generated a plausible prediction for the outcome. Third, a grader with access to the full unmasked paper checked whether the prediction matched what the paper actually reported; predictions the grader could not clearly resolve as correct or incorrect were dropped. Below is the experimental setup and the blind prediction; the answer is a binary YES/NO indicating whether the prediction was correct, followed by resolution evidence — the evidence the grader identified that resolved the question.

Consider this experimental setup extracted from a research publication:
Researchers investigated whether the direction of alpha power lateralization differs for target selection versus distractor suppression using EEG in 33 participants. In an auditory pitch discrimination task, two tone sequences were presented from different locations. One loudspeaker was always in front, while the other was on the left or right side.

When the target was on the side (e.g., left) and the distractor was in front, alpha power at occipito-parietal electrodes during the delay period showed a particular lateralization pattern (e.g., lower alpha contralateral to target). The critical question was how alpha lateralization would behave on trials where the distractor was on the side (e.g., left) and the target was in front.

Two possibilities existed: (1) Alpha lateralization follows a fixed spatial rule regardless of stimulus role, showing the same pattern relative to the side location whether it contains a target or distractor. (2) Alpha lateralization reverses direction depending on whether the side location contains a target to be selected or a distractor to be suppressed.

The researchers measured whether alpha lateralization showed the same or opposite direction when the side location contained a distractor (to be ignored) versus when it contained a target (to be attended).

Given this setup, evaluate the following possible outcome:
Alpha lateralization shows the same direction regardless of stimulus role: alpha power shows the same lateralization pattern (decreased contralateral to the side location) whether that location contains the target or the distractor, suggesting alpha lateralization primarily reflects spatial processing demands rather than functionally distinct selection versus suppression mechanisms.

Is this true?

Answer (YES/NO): NO